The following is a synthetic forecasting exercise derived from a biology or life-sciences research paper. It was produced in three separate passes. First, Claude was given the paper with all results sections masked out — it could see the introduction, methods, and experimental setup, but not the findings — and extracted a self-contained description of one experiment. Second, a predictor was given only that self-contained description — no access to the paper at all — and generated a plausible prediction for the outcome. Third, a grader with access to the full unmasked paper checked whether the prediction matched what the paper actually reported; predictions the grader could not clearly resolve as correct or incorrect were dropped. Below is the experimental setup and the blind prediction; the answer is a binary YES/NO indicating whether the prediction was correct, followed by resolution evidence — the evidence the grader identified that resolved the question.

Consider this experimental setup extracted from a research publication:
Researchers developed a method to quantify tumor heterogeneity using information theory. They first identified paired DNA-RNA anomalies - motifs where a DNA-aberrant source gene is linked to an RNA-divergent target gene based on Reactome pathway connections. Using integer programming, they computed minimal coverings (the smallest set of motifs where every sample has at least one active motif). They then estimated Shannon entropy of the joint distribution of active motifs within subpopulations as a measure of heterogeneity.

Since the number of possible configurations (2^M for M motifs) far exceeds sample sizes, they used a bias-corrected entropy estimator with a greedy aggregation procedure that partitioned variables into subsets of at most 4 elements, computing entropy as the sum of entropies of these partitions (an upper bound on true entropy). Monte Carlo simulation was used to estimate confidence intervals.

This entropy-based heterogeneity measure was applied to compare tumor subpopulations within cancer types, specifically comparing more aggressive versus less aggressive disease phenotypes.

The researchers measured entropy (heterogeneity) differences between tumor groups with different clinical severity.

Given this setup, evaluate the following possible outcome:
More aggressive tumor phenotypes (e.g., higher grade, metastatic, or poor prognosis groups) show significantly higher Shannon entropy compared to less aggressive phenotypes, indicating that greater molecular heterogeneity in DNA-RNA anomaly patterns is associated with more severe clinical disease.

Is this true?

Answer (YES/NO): YES